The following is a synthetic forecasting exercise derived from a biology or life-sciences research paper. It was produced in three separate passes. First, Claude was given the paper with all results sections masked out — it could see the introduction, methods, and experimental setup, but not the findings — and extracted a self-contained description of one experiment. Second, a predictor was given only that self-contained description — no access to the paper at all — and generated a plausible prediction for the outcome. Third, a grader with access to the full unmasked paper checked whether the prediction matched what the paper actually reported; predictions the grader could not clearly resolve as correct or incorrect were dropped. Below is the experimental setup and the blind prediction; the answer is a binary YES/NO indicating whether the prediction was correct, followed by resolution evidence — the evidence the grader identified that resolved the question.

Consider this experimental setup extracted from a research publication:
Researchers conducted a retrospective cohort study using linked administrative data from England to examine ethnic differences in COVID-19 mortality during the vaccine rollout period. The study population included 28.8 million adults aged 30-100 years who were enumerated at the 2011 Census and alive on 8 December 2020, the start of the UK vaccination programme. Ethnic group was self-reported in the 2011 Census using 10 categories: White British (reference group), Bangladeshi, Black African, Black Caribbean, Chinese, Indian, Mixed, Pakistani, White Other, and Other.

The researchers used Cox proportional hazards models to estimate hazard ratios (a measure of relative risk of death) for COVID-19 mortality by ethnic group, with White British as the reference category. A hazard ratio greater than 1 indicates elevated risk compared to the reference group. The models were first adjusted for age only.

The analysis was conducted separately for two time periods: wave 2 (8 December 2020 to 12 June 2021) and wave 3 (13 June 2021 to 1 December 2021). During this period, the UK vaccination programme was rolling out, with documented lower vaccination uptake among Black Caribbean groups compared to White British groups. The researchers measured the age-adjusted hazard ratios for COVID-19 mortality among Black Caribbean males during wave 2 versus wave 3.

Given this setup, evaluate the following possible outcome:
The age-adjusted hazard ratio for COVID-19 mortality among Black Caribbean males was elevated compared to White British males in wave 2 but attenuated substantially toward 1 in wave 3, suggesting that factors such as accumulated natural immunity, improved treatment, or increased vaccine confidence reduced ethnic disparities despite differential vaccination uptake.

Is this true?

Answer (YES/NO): NO